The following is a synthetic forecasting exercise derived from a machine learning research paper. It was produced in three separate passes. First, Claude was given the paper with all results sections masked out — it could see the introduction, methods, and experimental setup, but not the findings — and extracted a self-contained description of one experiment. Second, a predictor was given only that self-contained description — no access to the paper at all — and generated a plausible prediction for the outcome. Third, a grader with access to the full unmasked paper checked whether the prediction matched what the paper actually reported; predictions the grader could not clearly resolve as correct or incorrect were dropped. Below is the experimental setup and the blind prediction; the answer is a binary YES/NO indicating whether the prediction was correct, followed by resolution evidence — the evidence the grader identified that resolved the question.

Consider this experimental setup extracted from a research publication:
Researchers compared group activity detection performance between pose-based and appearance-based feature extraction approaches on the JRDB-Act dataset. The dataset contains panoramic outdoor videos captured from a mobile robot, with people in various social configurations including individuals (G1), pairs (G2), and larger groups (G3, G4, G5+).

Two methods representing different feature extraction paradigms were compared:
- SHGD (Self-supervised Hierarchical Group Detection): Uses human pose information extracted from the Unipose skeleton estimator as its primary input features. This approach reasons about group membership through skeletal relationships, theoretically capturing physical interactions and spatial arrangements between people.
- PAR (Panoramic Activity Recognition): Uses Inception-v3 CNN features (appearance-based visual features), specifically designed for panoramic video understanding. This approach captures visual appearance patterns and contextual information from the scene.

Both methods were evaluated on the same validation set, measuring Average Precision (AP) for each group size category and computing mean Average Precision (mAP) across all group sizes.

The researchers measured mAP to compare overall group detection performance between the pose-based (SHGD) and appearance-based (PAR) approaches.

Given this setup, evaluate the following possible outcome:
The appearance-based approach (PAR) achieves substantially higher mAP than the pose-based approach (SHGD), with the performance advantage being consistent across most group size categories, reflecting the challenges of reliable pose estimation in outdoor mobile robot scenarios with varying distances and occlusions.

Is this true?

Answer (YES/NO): YES